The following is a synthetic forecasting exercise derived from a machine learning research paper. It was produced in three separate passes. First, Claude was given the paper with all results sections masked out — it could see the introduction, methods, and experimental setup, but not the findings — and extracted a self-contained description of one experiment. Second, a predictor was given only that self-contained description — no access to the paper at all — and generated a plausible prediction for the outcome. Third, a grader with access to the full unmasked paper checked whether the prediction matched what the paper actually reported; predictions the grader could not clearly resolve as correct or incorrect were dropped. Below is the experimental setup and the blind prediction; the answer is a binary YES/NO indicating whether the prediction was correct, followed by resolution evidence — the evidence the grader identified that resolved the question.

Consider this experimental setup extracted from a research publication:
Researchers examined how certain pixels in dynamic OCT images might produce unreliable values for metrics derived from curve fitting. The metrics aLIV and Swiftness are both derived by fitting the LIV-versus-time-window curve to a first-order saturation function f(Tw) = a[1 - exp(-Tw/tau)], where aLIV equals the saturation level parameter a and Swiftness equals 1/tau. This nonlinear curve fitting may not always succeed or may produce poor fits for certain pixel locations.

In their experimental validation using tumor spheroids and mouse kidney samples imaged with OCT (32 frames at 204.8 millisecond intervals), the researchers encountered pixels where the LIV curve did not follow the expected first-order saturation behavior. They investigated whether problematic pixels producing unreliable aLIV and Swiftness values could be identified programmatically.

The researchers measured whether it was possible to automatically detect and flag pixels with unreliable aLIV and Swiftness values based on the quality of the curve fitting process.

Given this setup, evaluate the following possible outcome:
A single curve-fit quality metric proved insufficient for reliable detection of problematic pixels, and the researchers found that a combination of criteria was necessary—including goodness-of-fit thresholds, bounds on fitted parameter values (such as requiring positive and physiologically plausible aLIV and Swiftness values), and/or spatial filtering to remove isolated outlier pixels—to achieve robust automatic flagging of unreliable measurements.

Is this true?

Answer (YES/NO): YES